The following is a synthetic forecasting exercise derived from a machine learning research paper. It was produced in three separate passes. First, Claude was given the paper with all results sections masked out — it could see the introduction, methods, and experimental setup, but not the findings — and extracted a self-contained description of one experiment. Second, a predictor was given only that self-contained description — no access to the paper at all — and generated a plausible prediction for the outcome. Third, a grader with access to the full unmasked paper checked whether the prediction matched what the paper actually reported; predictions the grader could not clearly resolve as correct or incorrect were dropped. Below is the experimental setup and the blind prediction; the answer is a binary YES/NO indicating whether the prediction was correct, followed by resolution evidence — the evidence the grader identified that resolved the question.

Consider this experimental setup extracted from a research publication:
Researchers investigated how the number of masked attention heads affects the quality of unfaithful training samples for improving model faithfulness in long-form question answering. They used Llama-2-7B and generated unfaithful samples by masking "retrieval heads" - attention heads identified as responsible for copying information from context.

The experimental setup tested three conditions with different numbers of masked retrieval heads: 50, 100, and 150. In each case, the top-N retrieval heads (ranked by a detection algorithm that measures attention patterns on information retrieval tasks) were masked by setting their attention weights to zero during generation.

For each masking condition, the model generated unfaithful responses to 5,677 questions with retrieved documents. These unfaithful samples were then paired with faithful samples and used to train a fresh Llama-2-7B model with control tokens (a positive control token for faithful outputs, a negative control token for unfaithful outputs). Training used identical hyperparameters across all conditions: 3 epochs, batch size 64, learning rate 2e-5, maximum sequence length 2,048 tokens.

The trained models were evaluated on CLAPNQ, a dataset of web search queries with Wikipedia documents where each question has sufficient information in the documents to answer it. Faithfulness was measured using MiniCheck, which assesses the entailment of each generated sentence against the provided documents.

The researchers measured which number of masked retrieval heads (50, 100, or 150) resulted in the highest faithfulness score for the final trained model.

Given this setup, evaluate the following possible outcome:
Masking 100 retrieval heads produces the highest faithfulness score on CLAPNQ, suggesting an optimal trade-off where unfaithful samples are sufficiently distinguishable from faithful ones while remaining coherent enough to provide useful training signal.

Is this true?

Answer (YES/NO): YES